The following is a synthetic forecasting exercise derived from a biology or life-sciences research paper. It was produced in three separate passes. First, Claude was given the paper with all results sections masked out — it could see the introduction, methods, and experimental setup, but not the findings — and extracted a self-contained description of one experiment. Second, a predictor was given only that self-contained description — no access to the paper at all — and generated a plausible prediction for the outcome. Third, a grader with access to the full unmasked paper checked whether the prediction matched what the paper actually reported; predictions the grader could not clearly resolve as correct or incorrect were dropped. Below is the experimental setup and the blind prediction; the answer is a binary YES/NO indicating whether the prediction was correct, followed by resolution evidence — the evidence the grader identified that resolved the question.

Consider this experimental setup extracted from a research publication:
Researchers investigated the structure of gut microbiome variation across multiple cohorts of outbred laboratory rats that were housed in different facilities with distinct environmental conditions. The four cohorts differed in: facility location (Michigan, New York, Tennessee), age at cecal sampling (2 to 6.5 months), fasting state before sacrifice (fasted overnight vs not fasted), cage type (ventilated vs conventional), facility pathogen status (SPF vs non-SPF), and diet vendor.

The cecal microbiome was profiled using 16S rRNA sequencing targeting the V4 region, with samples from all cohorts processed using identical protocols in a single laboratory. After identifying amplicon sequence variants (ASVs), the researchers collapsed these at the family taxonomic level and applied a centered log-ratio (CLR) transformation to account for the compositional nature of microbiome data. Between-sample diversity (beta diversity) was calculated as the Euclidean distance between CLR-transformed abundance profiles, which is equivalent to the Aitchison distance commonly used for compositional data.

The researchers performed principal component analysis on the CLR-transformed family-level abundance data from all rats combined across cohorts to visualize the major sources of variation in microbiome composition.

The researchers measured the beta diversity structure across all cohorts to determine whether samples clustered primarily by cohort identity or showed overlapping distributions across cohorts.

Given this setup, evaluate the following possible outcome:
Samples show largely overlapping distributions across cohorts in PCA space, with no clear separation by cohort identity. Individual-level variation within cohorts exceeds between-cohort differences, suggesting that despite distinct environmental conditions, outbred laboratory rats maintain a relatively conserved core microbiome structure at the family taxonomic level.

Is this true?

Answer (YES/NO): NO